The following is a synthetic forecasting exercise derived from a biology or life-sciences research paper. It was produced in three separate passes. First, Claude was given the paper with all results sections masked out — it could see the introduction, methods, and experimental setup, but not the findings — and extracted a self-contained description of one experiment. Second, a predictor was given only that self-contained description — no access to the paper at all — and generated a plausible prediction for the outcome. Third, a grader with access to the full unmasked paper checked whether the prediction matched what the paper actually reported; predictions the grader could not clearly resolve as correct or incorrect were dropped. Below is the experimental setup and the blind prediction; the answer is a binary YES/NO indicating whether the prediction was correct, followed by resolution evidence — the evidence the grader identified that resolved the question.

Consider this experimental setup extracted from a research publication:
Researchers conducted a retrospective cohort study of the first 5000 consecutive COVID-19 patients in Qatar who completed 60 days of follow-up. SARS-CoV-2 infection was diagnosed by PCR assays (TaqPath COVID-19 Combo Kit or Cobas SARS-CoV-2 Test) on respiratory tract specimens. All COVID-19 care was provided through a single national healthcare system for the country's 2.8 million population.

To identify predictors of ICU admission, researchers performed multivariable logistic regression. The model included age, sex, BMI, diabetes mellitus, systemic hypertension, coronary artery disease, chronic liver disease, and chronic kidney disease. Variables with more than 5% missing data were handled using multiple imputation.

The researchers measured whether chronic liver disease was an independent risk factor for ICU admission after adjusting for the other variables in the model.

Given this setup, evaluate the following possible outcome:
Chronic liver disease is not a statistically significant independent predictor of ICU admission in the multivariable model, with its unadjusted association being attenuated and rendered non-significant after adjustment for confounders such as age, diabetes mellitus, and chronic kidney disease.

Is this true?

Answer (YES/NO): YES